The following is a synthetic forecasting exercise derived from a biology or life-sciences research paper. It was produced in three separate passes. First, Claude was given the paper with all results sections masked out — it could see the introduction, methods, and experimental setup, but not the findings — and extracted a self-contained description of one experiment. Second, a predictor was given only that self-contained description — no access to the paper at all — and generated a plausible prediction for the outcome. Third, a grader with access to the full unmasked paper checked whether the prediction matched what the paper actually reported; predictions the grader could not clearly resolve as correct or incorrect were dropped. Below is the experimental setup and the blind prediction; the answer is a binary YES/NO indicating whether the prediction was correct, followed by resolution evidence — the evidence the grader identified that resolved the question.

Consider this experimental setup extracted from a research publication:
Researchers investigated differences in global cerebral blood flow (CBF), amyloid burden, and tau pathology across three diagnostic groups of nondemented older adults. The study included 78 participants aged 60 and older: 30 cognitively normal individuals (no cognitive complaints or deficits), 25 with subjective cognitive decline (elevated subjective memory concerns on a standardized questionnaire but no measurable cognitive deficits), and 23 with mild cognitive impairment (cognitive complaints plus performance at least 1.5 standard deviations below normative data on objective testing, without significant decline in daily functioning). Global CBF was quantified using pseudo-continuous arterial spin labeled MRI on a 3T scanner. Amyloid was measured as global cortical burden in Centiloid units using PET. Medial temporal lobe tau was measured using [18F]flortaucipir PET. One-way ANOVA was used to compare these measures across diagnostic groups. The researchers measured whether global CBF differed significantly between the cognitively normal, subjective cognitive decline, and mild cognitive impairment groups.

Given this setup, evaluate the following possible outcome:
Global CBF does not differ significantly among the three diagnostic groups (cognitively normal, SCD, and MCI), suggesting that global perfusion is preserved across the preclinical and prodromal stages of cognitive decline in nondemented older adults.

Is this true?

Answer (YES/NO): YES